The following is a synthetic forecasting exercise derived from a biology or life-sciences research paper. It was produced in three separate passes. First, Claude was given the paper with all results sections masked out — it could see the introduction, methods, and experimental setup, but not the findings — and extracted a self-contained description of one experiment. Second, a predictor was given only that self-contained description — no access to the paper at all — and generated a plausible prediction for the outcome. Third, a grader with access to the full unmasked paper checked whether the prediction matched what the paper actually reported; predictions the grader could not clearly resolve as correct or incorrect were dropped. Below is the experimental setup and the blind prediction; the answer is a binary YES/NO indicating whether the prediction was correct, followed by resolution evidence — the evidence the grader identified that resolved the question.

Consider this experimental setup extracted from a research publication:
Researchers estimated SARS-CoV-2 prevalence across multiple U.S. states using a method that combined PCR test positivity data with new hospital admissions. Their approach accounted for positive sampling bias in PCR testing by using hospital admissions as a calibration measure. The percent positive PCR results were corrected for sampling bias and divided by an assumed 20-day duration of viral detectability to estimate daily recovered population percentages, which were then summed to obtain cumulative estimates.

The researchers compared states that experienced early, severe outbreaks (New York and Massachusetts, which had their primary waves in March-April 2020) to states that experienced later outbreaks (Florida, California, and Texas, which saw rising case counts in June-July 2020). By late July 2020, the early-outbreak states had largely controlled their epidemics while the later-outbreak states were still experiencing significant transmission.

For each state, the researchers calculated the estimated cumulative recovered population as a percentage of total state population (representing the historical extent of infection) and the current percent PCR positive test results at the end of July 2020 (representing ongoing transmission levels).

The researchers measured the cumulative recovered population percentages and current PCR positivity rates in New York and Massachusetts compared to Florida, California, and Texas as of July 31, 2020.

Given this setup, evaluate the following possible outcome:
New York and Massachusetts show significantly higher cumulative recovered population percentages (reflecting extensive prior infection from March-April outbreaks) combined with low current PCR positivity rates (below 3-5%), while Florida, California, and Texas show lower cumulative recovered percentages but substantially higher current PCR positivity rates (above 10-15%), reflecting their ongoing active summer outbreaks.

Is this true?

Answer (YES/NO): NO